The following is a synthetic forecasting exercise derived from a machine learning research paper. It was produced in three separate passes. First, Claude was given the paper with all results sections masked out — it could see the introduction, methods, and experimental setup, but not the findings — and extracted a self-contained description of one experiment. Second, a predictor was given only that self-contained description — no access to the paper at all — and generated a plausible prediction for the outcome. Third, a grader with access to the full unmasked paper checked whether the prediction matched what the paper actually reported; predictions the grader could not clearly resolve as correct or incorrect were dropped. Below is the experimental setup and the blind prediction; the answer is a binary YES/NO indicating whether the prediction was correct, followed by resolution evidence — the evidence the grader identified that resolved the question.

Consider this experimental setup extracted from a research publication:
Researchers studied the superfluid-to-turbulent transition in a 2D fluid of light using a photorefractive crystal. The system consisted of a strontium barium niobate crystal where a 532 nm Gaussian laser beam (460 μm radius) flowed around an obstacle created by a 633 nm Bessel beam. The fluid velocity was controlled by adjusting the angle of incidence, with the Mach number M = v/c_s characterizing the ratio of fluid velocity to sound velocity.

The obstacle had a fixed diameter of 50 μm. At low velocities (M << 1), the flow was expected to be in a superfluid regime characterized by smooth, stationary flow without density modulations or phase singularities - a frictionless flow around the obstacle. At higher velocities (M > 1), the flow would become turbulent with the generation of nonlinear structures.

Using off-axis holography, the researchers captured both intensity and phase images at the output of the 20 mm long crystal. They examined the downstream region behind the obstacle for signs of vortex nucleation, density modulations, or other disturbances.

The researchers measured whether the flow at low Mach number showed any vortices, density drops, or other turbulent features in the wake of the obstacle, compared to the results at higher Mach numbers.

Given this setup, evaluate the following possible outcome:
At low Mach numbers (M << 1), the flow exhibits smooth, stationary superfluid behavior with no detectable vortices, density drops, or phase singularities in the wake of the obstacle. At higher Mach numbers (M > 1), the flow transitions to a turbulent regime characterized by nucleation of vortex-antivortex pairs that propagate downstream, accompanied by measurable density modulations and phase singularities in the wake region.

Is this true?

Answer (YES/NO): NO